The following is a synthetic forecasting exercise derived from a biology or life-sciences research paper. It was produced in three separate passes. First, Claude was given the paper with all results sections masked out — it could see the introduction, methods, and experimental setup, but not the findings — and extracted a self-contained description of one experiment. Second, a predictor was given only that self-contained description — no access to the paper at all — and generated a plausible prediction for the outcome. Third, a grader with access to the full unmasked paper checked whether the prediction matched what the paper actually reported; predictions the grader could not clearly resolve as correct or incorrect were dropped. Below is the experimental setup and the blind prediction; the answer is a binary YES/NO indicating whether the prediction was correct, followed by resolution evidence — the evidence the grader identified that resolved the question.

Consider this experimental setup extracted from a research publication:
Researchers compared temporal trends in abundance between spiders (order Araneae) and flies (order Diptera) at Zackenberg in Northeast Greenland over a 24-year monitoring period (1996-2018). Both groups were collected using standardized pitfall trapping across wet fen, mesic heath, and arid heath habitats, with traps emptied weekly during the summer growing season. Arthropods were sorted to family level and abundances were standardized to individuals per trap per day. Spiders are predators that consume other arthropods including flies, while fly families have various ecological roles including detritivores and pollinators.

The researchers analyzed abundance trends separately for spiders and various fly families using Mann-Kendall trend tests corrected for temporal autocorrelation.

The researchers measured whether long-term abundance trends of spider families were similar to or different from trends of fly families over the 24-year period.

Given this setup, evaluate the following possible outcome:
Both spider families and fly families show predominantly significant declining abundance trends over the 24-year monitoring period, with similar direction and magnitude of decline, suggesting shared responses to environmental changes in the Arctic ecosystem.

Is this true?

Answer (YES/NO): NO